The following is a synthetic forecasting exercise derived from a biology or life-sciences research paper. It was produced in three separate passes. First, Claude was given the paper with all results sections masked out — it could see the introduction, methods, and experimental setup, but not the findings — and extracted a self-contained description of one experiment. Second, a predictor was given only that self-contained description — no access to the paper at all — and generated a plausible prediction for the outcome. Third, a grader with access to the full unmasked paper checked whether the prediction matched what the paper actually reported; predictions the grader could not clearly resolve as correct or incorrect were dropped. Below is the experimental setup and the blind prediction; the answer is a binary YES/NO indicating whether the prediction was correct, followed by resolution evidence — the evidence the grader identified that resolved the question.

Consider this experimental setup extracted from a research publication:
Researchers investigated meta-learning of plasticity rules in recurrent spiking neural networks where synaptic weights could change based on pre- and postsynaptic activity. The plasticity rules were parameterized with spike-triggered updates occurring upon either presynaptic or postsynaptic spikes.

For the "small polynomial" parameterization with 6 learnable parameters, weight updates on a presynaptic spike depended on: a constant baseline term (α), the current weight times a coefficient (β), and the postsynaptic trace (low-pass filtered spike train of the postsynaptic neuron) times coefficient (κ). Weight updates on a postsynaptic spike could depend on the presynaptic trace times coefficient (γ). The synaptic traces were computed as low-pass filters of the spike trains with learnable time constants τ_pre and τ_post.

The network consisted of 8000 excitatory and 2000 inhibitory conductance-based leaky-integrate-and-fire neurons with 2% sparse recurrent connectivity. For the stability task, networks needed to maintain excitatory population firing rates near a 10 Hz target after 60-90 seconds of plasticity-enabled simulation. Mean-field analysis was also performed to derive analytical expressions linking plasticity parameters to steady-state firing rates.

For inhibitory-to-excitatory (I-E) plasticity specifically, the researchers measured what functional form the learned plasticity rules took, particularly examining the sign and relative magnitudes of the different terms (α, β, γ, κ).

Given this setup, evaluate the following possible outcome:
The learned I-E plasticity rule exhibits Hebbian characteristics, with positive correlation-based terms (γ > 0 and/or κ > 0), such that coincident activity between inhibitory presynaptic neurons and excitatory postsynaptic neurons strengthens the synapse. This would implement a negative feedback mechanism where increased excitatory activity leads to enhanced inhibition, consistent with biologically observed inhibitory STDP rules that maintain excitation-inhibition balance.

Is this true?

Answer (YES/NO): NO